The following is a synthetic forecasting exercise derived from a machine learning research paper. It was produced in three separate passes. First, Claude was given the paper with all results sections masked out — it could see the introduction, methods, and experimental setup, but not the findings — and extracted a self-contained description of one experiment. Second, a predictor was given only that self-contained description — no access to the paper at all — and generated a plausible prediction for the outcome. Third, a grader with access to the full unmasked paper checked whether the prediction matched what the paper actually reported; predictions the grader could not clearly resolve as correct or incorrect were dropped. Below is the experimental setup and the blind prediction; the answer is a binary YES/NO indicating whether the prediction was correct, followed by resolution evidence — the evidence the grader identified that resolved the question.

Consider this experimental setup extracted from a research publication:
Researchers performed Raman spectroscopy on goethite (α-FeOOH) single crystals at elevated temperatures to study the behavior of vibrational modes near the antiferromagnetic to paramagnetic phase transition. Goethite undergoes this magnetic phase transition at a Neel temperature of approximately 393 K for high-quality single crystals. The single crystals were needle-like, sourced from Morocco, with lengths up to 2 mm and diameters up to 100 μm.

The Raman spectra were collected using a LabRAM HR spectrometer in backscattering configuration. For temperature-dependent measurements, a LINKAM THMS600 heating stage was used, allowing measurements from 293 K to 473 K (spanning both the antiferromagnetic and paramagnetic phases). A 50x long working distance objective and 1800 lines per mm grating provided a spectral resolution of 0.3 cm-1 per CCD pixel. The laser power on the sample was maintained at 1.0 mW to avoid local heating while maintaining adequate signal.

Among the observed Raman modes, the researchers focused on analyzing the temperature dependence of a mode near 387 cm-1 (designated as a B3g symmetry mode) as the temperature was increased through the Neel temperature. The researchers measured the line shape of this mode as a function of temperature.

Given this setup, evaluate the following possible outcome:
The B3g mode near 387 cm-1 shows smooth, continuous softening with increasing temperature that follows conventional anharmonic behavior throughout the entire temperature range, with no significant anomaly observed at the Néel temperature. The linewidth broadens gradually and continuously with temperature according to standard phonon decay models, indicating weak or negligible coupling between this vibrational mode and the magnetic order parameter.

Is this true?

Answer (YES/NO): NO